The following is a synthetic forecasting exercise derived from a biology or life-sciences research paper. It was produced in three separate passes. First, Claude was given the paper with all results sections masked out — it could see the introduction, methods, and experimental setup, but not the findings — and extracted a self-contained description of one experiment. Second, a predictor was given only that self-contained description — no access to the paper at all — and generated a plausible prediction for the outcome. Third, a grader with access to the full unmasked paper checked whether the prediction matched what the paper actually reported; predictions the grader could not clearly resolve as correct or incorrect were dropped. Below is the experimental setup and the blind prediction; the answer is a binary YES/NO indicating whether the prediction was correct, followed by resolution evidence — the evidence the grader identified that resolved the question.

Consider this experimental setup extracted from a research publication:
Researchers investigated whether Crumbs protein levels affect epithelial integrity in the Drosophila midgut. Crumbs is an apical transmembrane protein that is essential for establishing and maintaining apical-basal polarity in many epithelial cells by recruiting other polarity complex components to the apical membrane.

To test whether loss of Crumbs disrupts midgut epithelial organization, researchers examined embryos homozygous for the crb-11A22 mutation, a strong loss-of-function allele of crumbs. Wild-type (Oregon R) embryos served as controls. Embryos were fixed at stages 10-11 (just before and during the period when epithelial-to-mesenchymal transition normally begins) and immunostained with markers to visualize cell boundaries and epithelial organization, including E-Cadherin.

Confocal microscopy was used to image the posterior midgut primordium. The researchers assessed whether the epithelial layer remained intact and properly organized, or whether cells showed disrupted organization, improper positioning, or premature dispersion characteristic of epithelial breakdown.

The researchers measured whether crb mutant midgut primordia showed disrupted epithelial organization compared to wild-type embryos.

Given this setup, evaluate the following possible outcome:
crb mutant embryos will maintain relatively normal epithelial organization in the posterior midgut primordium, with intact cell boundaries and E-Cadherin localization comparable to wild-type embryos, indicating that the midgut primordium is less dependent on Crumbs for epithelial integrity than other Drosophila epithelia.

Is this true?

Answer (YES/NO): NO